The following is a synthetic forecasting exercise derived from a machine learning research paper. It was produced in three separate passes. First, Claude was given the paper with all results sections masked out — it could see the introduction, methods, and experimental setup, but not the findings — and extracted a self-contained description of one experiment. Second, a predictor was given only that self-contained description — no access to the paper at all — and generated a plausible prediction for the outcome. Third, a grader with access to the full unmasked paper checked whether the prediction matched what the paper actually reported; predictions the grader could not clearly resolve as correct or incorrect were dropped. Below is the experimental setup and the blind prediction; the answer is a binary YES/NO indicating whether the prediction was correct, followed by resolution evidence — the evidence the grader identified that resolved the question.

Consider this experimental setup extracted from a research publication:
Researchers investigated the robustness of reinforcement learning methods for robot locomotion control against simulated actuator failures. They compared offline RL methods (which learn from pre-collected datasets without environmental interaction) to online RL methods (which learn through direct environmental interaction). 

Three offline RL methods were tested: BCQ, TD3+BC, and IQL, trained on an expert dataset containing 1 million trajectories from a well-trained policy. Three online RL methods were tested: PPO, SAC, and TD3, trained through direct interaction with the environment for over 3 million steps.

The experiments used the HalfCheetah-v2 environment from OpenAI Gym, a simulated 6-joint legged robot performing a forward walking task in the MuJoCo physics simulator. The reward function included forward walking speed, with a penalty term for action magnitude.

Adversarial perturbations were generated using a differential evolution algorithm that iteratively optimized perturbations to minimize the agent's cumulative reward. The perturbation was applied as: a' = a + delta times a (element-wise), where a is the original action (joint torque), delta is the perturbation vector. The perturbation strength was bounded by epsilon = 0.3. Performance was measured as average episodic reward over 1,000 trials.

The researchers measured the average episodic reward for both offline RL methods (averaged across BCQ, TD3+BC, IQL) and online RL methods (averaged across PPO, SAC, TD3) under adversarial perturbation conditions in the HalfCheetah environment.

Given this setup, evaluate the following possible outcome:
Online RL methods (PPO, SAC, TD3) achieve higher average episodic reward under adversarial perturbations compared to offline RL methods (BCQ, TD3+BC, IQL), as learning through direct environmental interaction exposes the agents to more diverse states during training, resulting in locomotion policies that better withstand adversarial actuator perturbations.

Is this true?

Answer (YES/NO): YES